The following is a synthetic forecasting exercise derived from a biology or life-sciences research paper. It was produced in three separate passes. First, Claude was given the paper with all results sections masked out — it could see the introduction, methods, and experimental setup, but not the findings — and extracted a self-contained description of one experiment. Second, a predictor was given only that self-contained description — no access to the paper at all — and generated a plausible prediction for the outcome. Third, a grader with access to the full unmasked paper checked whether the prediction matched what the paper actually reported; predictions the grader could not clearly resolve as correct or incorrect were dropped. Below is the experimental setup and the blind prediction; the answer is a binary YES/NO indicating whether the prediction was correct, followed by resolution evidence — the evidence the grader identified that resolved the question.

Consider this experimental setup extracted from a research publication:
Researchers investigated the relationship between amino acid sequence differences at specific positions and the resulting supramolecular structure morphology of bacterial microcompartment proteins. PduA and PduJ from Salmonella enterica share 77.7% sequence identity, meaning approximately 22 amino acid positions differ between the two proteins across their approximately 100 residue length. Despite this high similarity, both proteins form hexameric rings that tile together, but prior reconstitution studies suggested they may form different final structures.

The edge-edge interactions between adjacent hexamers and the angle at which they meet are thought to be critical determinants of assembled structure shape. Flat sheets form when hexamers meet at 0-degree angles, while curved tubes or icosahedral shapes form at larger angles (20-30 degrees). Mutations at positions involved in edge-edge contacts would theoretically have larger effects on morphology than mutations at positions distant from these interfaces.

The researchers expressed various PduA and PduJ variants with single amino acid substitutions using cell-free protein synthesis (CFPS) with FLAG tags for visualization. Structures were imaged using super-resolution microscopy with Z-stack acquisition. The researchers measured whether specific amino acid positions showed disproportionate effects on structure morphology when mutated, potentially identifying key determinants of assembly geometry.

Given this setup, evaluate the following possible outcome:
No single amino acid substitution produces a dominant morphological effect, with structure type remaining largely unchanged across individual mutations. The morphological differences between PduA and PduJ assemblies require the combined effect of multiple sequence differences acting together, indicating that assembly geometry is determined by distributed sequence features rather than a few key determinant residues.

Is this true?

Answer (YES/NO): NO